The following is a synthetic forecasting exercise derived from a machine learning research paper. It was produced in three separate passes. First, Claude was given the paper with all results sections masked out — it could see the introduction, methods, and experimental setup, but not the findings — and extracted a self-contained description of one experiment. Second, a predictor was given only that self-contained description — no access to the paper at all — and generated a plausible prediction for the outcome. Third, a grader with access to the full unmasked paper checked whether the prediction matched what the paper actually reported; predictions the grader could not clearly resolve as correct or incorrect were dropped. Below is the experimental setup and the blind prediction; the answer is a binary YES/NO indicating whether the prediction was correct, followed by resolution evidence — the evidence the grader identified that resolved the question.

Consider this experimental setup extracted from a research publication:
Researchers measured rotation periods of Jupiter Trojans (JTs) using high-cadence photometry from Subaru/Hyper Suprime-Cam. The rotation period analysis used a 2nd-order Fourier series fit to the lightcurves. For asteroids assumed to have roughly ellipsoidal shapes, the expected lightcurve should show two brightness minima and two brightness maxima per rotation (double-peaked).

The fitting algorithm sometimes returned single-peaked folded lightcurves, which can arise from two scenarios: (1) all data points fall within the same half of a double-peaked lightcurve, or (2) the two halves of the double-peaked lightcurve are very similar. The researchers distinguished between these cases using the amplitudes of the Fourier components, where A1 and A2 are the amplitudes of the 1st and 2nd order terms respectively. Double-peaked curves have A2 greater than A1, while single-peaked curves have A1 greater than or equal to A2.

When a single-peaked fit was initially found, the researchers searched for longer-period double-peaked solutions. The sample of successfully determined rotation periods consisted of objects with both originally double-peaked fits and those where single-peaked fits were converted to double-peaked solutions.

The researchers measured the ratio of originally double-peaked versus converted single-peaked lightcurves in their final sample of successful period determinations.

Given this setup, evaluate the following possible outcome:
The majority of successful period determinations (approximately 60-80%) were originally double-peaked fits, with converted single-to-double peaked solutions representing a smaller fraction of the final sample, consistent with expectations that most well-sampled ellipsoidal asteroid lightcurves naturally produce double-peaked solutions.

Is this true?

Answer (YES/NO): YES